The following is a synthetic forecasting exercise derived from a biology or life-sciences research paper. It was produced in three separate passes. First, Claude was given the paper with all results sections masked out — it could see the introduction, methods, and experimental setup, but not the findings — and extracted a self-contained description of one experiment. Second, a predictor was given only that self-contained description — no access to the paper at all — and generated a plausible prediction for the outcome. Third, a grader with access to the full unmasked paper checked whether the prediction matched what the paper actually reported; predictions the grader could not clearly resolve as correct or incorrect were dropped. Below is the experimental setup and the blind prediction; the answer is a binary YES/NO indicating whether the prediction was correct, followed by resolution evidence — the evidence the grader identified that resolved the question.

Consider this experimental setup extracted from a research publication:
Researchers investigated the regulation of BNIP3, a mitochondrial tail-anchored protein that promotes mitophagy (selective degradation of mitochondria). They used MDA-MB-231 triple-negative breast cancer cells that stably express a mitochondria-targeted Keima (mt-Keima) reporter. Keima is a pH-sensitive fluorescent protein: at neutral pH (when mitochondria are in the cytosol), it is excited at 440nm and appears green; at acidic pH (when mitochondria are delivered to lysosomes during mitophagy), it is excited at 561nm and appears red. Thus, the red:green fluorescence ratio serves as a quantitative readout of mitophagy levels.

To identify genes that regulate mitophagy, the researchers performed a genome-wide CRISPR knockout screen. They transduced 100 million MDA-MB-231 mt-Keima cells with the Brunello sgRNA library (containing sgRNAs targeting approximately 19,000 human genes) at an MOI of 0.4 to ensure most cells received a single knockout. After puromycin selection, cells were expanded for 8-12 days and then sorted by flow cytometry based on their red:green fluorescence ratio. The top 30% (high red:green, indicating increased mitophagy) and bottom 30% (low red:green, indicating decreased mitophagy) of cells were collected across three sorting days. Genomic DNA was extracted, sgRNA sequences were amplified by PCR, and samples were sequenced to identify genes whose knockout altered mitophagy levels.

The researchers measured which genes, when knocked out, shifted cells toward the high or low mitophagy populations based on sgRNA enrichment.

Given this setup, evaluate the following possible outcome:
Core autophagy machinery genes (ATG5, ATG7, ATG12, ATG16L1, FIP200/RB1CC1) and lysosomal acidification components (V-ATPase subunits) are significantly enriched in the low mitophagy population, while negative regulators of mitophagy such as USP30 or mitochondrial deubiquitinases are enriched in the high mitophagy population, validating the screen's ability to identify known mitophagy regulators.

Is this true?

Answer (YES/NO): NO